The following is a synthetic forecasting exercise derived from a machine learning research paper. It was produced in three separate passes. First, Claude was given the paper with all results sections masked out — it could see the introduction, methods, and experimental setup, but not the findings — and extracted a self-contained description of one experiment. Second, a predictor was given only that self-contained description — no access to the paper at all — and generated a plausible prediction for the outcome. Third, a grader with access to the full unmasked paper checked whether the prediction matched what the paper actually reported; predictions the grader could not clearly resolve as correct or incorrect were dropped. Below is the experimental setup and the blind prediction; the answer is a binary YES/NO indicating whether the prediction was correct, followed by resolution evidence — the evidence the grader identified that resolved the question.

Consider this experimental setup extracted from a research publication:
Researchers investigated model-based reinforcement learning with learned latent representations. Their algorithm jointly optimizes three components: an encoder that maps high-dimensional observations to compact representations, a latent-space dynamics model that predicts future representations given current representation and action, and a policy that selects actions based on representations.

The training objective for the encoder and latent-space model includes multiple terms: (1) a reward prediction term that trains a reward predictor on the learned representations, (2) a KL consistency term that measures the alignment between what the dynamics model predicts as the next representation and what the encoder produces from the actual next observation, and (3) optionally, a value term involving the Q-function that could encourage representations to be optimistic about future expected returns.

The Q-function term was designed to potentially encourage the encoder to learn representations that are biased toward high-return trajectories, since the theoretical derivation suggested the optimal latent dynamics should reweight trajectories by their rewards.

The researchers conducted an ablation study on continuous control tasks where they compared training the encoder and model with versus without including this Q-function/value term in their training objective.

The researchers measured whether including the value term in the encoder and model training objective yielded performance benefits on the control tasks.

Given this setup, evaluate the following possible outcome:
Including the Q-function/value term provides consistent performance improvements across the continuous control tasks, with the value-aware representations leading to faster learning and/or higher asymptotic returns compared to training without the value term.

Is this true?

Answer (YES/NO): NO